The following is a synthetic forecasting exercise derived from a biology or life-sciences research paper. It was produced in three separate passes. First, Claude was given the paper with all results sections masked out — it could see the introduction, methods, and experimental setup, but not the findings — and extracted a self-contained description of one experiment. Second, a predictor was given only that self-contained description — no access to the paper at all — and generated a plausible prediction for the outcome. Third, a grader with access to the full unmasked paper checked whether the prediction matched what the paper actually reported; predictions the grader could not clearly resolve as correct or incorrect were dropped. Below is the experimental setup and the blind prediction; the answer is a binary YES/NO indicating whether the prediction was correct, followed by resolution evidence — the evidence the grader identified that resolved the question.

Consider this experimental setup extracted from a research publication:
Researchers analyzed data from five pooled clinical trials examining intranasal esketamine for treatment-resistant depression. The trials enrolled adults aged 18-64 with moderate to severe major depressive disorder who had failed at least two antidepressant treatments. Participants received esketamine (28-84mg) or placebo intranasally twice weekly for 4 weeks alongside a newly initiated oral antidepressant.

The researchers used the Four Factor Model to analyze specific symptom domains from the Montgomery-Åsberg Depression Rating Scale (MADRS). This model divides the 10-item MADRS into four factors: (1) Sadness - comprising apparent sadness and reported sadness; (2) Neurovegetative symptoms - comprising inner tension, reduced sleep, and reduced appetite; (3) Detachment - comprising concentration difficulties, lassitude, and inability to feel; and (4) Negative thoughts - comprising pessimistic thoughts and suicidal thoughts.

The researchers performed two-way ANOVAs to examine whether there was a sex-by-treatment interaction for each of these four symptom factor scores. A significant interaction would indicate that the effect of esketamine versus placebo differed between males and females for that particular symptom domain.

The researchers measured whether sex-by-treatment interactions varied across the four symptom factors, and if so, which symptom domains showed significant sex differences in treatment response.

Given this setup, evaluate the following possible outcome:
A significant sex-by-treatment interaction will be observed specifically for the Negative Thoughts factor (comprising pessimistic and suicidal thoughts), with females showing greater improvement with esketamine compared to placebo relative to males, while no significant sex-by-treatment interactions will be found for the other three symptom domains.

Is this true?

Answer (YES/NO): NO